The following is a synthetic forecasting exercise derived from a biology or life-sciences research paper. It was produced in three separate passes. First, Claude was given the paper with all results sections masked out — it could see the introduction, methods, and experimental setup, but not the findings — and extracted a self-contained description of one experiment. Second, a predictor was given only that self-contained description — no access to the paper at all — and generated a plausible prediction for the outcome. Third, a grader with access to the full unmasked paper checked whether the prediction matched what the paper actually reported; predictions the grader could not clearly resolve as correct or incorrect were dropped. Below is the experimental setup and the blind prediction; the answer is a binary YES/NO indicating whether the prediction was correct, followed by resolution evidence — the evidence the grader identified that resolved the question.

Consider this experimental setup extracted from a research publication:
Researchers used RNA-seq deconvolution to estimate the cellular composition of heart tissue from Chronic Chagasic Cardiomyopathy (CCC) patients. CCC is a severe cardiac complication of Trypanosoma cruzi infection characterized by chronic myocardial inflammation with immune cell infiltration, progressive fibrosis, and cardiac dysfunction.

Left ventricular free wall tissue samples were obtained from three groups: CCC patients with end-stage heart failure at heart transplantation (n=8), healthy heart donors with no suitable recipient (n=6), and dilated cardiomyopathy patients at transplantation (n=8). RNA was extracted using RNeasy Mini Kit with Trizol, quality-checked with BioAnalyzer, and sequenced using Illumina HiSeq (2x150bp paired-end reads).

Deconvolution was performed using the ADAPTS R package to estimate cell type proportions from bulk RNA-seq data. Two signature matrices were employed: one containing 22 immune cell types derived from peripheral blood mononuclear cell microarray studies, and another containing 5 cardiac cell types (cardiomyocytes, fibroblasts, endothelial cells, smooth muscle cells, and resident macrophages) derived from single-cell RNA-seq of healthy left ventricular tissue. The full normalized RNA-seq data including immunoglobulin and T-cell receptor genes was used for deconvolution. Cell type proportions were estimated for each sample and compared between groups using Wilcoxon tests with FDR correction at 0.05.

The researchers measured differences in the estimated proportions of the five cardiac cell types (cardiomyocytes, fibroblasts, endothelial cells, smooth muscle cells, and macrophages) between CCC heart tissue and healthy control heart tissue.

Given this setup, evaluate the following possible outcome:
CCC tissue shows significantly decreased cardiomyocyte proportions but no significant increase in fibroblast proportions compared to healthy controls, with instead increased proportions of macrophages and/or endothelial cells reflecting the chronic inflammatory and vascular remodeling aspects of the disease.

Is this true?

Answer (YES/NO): YES